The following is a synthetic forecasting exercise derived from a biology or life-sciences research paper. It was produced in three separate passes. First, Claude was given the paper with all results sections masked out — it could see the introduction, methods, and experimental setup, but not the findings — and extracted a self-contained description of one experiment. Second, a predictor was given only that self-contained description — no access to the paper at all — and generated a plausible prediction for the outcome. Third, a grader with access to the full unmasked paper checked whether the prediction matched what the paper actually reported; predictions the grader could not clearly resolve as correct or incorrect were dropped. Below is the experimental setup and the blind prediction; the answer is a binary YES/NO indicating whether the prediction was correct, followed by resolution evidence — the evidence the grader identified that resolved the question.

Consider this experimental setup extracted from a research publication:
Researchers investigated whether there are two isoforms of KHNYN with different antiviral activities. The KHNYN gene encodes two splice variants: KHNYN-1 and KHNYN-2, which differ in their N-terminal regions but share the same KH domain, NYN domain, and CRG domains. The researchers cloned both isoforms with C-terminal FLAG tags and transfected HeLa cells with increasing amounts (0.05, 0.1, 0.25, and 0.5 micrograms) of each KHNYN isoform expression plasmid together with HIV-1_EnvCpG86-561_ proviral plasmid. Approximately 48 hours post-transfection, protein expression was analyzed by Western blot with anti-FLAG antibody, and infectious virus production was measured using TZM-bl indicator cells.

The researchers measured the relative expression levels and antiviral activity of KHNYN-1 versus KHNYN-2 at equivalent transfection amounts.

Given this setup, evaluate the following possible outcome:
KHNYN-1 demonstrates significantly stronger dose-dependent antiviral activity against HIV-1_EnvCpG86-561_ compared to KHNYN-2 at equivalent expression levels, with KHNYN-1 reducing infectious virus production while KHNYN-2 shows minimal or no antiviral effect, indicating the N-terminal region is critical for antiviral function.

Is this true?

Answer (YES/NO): NO